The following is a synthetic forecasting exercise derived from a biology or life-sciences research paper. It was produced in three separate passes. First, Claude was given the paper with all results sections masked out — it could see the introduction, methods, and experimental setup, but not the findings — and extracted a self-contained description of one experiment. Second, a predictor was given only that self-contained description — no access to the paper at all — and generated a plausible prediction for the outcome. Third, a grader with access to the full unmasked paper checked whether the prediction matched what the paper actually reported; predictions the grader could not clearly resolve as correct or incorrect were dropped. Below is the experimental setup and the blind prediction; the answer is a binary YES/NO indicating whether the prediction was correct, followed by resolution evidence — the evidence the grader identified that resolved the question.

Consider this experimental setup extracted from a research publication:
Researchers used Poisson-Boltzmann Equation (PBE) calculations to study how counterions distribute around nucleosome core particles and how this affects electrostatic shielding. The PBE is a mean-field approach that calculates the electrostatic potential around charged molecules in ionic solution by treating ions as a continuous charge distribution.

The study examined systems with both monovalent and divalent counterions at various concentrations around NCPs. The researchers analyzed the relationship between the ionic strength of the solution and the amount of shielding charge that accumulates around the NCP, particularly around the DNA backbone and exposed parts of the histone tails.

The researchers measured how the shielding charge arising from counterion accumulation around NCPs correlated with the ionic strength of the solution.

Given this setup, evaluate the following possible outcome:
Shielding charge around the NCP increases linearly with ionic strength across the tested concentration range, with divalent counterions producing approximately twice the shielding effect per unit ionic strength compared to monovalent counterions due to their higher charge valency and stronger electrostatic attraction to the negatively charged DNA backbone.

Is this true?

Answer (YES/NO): NO